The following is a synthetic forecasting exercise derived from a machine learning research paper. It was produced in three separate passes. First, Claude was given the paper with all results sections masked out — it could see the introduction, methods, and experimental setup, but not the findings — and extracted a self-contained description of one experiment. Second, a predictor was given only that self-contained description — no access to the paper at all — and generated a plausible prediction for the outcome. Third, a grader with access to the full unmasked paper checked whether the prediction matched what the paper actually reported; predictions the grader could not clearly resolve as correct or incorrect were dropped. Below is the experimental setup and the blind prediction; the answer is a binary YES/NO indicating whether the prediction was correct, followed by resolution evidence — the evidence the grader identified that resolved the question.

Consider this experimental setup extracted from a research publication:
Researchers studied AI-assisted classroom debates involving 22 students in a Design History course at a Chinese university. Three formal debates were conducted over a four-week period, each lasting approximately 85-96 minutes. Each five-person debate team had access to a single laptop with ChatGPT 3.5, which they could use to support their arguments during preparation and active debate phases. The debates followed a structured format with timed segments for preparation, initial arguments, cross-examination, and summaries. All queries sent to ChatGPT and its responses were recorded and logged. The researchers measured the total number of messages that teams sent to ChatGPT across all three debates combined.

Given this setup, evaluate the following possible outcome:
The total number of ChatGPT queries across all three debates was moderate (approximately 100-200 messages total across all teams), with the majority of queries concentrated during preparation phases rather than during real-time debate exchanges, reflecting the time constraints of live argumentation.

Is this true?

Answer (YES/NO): NO